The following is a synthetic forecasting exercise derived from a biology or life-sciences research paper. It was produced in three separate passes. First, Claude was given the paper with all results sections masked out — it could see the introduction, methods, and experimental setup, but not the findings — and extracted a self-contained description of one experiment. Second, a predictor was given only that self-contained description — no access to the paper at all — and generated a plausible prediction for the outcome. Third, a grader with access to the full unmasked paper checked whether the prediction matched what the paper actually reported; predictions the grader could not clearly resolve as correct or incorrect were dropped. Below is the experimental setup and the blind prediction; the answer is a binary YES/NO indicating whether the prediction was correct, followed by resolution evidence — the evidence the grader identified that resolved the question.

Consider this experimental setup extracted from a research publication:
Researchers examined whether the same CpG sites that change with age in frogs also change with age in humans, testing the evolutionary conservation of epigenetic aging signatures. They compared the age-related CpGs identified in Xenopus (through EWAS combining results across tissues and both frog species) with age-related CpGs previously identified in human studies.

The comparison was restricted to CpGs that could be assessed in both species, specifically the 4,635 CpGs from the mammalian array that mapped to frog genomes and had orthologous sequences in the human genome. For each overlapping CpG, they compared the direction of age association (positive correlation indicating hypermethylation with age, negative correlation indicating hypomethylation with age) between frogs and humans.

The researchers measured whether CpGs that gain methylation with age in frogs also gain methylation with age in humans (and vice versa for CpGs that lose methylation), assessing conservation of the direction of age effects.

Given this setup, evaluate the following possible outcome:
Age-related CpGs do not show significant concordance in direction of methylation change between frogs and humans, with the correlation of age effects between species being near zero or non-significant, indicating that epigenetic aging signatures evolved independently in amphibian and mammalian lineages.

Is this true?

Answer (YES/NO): NO